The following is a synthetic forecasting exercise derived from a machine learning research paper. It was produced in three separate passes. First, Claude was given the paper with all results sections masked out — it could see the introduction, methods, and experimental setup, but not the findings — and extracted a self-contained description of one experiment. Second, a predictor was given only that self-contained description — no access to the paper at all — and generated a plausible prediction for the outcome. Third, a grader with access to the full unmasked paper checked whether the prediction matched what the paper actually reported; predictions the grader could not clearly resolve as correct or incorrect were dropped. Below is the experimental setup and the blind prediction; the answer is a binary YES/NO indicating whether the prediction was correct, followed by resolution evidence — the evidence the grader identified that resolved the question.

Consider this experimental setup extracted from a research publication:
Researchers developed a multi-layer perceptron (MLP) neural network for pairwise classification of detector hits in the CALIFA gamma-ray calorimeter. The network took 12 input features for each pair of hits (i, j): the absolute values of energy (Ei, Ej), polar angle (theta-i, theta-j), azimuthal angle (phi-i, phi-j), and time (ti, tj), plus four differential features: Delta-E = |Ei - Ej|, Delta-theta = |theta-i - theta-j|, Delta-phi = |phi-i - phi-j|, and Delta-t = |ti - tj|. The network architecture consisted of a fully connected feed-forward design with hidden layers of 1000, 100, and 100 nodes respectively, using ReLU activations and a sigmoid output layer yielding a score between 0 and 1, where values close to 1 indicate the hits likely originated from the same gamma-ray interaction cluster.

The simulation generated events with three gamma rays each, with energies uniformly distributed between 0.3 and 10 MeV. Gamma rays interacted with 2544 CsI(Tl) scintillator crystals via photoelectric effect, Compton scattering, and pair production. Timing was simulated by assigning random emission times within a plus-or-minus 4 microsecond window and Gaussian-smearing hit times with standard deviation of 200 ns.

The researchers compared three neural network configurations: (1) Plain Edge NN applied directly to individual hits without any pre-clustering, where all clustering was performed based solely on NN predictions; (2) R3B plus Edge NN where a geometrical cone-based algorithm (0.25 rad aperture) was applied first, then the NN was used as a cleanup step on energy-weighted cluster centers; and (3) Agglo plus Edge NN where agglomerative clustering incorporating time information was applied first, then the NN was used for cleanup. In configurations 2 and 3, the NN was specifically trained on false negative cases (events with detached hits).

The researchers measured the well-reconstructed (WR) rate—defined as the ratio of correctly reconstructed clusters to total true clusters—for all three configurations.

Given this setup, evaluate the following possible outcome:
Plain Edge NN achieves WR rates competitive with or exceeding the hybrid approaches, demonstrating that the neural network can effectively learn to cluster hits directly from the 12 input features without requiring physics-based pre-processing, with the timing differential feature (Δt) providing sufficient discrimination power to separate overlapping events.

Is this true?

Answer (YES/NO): NO